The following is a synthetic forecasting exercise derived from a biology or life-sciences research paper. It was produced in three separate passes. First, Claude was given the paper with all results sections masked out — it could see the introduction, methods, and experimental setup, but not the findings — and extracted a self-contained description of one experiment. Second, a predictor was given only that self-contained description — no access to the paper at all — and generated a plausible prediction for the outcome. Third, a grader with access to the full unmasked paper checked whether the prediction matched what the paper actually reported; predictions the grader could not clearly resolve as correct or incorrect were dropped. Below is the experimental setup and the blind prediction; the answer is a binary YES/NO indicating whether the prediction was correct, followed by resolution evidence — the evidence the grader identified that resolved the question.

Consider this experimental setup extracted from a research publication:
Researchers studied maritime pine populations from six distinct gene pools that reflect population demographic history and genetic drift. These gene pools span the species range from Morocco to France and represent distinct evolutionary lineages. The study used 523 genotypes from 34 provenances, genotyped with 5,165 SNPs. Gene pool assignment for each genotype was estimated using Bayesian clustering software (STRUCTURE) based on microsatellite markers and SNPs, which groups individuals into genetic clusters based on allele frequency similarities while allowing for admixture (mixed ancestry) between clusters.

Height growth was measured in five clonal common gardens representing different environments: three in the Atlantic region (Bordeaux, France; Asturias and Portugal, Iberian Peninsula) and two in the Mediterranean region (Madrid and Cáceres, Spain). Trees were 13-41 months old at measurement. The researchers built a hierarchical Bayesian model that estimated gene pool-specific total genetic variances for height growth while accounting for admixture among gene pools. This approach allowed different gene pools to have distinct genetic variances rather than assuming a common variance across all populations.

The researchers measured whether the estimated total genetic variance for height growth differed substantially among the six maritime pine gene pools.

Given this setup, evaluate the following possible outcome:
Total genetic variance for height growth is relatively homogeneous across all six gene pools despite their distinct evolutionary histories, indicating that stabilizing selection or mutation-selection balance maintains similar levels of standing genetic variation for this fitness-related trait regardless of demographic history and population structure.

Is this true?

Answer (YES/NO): NO